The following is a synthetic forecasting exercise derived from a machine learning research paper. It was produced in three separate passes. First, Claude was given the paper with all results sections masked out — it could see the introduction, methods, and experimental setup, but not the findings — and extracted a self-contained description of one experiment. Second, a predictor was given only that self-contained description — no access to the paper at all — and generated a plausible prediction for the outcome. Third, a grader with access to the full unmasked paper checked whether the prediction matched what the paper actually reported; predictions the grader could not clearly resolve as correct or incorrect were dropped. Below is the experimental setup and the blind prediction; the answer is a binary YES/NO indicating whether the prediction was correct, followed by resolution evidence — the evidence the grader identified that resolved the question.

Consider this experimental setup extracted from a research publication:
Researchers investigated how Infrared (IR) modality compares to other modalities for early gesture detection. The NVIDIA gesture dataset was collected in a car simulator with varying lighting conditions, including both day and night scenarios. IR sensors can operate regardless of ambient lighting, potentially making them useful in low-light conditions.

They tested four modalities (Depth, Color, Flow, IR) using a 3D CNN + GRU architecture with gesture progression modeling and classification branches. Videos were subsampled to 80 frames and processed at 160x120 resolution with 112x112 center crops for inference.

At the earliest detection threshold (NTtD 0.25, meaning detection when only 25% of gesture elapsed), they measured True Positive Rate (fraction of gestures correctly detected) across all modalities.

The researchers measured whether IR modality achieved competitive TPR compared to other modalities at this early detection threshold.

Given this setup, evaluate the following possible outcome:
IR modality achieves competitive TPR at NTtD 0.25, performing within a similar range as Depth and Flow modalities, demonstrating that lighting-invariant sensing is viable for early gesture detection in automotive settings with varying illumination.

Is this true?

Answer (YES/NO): NO